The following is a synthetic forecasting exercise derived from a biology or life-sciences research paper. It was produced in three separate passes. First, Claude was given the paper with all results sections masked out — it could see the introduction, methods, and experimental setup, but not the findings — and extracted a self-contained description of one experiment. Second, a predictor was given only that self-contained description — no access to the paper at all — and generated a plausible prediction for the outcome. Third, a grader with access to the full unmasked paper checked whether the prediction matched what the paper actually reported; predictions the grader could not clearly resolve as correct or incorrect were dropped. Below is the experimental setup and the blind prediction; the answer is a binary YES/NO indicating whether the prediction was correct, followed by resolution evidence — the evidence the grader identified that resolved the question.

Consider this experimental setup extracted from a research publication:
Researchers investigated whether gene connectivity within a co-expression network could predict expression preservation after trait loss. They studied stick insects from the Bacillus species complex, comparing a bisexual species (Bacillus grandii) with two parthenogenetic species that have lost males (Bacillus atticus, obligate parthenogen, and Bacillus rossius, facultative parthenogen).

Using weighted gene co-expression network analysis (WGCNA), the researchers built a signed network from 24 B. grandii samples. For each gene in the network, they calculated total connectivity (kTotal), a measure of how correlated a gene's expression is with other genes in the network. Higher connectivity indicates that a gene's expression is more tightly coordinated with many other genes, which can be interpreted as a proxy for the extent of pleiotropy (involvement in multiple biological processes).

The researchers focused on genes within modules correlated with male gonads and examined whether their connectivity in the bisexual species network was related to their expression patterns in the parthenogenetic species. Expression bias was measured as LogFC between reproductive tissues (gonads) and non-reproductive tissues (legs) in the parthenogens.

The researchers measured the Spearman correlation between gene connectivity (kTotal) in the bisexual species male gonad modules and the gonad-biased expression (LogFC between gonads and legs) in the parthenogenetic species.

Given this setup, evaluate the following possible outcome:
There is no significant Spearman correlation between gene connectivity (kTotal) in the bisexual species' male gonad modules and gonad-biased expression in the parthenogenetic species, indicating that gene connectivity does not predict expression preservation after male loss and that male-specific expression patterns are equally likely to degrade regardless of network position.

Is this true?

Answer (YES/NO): NO